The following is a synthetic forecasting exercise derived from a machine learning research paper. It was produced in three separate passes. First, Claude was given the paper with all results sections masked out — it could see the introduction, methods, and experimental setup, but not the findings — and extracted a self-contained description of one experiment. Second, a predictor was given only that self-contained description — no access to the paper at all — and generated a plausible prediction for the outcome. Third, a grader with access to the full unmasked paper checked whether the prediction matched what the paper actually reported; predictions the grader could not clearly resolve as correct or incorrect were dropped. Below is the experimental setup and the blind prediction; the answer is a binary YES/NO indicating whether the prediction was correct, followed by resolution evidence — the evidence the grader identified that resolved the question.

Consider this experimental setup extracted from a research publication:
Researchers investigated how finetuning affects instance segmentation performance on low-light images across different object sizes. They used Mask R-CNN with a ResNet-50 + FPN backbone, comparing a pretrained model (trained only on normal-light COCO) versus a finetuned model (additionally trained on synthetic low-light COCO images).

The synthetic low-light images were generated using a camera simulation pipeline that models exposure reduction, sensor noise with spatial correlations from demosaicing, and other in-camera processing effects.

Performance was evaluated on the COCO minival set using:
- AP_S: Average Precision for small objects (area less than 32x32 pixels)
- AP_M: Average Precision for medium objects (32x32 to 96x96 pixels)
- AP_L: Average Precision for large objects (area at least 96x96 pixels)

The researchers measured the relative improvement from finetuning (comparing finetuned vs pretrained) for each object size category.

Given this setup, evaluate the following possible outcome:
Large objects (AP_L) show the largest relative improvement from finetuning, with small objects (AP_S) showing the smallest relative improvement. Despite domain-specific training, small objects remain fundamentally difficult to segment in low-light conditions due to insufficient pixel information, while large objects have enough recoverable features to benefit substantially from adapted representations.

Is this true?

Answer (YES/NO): YES